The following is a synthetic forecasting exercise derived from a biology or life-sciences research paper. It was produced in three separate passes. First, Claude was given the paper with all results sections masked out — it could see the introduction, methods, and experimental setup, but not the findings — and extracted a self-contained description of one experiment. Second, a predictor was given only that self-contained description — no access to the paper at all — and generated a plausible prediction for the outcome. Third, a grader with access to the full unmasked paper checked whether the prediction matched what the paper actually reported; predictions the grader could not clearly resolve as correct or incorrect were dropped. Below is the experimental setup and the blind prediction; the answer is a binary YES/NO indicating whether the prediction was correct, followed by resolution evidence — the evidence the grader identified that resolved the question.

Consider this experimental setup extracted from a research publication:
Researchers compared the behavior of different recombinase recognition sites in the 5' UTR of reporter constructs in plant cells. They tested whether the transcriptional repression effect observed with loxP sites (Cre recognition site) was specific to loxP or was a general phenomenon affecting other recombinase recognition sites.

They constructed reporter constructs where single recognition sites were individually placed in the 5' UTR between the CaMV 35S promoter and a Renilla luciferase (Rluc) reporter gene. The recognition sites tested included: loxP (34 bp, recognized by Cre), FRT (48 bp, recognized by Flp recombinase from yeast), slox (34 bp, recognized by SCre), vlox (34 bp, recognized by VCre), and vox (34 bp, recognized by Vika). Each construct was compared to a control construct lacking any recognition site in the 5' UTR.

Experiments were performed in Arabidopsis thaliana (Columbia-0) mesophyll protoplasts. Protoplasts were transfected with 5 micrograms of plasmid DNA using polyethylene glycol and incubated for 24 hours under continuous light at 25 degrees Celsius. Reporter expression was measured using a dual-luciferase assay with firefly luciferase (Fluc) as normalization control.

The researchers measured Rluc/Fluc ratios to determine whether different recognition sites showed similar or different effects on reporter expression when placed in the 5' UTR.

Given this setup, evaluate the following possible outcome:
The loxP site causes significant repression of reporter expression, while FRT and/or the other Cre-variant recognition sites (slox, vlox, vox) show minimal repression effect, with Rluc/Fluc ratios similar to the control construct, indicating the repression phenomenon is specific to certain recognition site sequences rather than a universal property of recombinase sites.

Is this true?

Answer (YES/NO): NO